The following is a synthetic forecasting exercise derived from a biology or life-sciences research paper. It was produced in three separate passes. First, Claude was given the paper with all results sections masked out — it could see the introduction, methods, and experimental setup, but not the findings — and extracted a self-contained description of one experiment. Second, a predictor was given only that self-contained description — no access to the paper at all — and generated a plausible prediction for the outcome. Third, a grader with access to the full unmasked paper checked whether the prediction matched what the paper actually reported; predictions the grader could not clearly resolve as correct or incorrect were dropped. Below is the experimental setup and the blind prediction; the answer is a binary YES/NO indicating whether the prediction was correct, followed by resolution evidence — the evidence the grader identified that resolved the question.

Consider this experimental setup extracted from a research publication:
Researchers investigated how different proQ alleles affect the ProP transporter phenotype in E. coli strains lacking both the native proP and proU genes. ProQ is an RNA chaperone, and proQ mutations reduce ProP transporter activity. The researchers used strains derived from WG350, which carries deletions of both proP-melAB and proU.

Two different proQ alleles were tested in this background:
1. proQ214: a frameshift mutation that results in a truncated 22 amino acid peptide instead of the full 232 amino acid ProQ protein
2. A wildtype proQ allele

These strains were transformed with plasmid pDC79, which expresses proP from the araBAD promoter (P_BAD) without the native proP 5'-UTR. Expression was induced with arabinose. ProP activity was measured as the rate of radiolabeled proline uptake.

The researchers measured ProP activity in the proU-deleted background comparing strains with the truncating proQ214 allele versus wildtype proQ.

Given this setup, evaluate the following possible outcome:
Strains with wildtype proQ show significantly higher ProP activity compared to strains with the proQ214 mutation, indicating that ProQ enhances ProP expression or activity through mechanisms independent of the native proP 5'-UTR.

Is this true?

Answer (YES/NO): NO